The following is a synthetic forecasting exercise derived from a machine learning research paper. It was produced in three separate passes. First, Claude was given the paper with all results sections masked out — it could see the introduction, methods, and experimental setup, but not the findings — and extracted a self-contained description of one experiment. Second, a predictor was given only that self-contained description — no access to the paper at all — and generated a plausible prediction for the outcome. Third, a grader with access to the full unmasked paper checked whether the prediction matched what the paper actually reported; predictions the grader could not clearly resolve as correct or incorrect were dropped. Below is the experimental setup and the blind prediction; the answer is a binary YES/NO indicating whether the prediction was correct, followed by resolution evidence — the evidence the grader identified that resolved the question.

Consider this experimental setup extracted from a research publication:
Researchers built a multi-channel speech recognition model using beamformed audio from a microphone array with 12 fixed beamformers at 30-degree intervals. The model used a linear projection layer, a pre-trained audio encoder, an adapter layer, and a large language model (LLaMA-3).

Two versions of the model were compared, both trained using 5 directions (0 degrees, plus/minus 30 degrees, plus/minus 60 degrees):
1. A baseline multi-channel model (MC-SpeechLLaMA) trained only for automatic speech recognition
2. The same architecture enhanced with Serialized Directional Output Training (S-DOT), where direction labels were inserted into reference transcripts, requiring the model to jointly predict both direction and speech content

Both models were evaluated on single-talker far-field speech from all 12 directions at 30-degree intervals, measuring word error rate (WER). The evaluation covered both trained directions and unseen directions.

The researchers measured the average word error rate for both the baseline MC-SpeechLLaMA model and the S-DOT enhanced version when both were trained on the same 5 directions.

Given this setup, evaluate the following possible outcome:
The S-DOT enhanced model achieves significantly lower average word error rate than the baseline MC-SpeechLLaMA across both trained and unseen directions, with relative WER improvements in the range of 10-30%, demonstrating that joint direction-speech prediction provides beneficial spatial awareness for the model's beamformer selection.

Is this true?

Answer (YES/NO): NO